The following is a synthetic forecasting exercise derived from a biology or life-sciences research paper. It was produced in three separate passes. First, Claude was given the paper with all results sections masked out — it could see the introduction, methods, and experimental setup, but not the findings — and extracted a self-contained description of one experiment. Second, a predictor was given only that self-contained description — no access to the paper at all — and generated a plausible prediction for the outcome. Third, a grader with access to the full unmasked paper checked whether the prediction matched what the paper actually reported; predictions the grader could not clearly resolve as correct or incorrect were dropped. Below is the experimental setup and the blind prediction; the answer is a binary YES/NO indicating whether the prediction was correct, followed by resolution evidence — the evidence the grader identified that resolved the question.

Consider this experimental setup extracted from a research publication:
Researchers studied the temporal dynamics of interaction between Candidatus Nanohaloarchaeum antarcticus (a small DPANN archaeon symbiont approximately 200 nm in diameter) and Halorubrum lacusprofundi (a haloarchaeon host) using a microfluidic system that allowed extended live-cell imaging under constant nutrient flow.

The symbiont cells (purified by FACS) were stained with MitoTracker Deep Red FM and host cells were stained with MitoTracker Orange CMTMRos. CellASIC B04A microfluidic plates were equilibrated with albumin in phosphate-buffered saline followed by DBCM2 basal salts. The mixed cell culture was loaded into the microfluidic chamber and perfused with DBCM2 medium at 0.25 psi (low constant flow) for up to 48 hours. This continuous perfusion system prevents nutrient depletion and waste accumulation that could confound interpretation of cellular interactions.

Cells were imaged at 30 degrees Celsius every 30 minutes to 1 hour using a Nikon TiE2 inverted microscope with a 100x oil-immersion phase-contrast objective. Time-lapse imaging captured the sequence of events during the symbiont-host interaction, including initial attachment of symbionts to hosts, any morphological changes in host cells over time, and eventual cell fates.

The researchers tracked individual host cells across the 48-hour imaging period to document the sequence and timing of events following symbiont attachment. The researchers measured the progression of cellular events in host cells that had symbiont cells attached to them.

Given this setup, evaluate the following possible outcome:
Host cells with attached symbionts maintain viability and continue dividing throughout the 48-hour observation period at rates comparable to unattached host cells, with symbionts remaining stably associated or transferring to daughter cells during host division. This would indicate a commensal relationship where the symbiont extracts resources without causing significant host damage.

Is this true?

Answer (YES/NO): NO